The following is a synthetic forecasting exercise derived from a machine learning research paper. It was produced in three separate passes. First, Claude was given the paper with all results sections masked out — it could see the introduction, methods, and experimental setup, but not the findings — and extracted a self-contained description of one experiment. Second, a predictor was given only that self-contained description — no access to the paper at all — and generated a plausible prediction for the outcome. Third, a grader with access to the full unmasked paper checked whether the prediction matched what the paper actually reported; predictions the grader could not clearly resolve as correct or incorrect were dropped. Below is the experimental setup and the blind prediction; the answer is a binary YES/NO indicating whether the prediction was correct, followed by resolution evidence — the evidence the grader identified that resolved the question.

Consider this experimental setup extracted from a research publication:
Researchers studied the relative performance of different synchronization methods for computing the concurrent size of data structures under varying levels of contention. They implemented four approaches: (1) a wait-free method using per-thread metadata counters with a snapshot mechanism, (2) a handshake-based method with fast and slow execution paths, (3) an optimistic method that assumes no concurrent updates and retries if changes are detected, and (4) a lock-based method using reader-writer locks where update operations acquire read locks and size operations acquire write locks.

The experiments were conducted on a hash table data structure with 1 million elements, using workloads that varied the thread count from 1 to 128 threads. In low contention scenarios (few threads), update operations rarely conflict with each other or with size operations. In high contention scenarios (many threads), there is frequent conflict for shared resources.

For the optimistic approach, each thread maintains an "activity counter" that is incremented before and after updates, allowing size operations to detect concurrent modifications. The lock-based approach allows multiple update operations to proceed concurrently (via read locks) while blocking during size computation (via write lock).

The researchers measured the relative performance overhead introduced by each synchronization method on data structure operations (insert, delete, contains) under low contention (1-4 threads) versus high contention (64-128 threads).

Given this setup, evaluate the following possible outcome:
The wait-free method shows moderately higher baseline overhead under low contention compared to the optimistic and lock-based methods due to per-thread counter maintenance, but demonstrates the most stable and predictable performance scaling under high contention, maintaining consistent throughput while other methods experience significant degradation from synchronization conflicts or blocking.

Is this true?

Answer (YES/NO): NO